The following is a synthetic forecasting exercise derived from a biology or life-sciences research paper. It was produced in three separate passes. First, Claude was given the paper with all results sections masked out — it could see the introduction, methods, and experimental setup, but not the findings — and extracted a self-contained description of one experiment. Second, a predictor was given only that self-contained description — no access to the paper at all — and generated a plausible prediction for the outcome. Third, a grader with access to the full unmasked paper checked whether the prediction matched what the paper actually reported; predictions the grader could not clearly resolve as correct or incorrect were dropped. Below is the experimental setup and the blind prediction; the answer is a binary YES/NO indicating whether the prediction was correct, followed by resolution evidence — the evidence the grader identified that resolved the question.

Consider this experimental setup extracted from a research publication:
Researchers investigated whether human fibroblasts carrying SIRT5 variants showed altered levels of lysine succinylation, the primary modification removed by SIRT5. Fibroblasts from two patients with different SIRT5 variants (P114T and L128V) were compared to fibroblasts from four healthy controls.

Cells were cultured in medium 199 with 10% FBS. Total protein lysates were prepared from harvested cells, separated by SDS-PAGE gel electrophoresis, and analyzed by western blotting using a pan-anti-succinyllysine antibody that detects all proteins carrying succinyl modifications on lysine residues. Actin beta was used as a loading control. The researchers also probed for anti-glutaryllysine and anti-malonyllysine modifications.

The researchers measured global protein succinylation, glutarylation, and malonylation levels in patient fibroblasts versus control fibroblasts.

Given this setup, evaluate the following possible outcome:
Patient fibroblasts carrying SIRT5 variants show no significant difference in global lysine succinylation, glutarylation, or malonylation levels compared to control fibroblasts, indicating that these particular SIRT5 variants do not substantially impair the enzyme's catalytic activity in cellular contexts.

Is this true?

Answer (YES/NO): NO